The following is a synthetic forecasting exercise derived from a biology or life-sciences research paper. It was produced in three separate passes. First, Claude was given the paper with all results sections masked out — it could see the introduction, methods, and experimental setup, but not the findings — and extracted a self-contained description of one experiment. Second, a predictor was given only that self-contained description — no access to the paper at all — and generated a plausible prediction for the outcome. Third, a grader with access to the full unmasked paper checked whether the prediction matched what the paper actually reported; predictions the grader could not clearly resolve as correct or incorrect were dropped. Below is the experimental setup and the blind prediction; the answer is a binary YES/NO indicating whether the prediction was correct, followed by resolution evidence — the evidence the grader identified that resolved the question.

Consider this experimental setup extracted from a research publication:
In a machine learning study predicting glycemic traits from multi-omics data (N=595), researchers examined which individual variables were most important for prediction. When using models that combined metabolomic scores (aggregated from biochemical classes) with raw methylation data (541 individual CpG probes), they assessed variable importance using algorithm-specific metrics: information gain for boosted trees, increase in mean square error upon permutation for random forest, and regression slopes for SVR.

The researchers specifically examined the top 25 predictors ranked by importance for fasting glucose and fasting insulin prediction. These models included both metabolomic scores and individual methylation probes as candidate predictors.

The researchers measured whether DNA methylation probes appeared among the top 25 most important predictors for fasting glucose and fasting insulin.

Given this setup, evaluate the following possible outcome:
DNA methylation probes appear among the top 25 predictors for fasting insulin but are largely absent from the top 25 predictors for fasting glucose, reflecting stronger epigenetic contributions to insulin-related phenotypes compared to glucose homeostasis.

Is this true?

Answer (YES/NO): NO